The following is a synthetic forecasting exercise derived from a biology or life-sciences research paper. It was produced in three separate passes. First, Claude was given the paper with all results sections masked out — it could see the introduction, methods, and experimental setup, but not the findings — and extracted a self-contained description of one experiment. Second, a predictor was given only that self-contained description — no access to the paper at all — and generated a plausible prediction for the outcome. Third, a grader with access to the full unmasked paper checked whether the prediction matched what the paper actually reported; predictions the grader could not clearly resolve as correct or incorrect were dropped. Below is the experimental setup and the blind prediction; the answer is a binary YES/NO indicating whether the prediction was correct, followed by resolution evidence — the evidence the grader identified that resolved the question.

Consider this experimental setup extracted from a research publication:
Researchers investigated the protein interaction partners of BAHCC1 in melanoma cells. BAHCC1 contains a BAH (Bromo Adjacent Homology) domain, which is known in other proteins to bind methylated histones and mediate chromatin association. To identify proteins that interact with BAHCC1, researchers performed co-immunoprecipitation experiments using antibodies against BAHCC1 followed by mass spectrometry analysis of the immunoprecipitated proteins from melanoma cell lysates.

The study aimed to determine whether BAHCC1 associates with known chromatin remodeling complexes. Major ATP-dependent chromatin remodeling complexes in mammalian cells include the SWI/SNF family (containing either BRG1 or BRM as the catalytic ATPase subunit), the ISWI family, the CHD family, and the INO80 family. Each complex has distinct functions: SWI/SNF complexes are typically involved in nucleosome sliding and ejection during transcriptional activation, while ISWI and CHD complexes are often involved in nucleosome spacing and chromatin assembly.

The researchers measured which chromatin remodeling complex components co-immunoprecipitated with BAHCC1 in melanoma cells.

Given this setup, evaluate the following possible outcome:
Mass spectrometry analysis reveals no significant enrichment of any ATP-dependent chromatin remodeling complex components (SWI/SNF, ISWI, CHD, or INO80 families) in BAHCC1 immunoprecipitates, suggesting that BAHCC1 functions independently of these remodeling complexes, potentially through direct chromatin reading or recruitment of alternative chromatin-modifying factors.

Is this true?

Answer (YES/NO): NO